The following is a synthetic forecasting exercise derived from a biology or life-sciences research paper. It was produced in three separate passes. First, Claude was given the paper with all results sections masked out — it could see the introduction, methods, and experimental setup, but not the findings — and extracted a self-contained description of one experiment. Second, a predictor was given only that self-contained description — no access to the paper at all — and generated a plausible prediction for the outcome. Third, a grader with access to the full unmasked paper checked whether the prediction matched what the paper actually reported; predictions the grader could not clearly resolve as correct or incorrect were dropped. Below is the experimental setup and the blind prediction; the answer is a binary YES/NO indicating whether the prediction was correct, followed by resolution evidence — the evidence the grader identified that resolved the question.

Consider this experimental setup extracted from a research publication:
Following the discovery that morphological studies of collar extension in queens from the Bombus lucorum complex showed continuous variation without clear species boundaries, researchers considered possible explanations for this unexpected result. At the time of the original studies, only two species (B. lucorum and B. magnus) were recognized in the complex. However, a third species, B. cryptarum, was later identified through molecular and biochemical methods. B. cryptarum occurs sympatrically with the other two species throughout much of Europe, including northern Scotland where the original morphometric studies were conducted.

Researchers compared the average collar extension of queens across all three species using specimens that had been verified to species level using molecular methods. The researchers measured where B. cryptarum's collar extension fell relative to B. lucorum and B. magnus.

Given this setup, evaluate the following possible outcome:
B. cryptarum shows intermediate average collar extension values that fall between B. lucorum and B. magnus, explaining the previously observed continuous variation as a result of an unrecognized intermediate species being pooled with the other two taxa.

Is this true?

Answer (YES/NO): YES